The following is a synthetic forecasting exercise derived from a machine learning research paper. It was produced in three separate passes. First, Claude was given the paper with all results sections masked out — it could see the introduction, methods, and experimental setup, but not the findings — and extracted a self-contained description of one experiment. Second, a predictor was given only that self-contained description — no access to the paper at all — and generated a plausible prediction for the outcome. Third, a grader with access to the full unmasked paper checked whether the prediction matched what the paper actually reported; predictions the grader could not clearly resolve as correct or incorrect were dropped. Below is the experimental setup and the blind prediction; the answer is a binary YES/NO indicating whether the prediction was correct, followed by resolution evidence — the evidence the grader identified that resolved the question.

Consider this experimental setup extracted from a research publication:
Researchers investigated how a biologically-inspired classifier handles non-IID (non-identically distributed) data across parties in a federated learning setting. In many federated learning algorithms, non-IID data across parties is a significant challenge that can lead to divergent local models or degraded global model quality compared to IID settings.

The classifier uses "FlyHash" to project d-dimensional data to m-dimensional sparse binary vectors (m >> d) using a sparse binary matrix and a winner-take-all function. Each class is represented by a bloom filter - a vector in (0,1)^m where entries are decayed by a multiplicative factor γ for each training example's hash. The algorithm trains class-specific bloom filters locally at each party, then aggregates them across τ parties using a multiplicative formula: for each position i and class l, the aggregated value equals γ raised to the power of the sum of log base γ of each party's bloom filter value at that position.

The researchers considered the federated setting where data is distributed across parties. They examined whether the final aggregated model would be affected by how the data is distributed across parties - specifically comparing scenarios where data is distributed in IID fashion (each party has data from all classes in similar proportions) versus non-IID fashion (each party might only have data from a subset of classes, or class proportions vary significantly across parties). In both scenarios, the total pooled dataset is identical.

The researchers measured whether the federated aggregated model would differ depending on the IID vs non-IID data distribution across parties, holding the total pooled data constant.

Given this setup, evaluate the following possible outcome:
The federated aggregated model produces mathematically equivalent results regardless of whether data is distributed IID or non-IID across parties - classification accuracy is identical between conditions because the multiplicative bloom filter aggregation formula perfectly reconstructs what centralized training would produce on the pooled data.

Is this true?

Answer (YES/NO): YES